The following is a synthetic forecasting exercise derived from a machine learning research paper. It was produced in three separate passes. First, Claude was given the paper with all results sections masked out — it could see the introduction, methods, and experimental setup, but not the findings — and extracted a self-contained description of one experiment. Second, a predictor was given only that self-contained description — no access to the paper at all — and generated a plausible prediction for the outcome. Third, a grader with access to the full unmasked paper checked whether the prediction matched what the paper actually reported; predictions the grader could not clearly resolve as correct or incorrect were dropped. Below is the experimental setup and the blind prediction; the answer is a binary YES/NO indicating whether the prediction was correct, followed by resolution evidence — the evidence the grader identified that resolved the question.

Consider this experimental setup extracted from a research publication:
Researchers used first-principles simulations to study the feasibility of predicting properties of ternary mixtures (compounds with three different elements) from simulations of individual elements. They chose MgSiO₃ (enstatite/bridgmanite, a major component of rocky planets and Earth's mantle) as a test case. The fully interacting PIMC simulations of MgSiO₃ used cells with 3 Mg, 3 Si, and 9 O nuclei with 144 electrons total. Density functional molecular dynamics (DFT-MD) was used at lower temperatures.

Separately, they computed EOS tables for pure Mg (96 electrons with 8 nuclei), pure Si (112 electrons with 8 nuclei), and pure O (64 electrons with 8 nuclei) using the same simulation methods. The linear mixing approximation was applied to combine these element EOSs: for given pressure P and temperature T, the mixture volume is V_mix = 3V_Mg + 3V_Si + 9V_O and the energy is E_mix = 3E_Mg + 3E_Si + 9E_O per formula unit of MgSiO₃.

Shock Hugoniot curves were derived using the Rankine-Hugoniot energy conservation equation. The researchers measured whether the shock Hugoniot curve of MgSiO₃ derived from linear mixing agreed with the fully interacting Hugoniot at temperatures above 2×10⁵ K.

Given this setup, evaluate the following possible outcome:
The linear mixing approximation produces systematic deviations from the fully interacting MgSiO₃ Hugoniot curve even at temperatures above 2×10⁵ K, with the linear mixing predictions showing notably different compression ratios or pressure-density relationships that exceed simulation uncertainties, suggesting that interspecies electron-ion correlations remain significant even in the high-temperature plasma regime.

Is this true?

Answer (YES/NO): NO